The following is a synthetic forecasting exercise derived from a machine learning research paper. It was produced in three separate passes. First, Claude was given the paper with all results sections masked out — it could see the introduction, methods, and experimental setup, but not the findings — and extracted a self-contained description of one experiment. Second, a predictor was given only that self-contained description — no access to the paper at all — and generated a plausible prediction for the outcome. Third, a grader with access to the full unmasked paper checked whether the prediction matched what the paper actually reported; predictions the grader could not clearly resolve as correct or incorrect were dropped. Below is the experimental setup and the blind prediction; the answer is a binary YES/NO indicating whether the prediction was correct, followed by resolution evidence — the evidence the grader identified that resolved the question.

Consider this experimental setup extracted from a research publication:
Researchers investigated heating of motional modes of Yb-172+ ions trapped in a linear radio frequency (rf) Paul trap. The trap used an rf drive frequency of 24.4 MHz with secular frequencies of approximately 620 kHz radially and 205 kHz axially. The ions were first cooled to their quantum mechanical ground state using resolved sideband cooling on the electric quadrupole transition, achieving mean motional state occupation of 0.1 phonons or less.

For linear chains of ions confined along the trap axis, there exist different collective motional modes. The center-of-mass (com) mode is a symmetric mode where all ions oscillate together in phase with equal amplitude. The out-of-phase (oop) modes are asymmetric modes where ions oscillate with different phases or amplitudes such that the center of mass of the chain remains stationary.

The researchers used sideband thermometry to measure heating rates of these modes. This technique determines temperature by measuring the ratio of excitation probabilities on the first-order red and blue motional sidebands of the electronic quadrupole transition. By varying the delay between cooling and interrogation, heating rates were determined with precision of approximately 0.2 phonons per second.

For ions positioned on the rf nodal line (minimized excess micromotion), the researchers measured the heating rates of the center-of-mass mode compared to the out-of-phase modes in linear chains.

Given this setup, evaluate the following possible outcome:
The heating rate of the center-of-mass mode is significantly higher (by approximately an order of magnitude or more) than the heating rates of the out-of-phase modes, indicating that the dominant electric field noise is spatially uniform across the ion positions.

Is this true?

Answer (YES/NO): YES